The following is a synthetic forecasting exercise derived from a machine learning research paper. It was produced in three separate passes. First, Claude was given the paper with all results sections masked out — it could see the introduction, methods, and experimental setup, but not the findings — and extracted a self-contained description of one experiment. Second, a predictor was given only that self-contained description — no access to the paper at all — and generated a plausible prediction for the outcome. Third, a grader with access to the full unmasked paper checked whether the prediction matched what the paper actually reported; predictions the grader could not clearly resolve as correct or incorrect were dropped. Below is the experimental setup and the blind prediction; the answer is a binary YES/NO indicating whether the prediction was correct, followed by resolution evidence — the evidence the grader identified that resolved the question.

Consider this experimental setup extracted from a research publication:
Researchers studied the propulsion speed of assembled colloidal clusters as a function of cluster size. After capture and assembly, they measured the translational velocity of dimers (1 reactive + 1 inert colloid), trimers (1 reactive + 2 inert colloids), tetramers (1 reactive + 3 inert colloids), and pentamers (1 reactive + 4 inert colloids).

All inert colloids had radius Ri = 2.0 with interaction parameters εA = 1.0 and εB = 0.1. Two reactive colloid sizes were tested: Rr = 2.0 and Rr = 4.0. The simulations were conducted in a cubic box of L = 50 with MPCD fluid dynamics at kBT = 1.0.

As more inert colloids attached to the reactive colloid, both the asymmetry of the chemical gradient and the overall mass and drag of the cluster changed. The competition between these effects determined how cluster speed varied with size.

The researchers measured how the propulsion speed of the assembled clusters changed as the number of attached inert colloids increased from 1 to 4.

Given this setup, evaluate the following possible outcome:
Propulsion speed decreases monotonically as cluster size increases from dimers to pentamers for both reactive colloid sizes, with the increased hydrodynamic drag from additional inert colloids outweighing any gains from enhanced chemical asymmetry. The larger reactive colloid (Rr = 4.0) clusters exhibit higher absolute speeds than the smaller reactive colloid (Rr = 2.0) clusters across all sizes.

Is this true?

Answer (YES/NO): NO